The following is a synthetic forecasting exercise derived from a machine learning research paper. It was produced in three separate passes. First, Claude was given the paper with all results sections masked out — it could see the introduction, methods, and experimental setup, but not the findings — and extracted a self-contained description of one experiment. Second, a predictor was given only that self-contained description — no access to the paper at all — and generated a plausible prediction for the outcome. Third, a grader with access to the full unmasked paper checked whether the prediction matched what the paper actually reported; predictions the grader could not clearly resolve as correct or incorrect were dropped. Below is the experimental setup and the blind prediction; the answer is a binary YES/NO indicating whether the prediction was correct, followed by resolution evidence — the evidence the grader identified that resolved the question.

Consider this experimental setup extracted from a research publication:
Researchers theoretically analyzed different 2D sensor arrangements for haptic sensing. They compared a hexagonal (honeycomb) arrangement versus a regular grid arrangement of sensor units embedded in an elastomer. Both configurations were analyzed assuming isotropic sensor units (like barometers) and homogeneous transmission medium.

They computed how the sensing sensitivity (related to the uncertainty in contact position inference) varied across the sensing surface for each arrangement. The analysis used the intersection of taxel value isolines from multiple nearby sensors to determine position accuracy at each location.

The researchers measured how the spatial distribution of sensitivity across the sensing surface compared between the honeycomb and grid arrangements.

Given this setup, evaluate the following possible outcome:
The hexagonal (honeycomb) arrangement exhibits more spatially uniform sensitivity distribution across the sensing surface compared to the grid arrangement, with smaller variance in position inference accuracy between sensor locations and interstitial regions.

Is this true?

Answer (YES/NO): YES